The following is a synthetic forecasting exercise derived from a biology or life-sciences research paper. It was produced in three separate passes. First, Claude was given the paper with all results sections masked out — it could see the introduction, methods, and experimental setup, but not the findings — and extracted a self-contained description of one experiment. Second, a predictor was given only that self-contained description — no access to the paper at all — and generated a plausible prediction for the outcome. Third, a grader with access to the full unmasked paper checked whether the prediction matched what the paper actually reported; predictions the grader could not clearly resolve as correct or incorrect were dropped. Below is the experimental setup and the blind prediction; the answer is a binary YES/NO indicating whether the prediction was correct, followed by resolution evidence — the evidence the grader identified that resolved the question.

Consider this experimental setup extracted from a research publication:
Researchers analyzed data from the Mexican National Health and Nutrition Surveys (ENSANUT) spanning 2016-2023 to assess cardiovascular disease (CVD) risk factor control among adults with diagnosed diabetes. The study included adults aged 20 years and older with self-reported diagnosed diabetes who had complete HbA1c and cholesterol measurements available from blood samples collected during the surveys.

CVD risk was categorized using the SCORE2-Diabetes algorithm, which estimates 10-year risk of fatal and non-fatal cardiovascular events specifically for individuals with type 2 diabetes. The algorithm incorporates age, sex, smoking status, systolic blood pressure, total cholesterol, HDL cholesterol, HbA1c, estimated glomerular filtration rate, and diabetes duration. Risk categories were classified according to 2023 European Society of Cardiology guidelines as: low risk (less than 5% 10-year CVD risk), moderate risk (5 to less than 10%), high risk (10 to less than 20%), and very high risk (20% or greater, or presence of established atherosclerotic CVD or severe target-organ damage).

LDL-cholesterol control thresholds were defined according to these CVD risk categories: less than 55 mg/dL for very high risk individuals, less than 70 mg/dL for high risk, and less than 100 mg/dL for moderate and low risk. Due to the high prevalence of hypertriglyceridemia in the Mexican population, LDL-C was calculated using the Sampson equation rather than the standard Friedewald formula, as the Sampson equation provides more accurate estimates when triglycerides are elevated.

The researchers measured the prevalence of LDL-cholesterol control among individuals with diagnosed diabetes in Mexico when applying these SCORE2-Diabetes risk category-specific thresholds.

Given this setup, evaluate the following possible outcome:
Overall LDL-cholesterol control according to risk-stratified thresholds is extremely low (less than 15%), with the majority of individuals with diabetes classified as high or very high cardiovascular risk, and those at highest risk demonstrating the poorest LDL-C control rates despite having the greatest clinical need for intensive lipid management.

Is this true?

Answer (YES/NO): YES